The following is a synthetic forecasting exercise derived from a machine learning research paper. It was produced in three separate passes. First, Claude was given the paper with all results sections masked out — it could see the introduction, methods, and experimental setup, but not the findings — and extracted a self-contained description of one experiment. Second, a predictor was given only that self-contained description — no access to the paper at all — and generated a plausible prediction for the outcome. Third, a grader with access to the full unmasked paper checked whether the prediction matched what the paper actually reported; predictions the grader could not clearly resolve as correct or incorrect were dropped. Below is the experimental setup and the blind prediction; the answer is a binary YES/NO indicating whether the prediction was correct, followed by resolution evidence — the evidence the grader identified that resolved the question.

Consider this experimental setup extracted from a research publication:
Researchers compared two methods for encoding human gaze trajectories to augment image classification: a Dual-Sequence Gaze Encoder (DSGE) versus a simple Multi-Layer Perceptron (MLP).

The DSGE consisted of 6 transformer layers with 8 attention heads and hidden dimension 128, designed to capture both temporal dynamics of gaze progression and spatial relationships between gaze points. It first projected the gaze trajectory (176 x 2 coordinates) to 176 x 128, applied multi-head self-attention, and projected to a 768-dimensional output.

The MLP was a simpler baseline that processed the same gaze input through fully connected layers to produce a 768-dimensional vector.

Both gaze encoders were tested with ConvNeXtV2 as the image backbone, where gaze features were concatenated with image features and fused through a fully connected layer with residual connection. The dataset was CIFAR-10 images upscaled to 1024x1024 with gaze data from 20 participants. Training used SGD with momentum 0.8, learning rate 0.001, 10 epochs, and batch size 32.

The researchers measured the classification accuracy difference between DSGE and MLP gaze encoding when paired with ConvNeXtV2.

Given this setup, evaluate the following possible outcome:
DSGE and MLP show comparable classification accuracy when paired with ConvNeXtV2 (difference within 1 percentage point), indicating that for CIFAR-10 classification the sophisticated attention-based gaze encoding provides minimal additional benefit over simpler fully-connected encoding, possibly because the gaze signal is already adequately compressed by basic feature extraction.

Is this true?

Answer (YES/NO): YES